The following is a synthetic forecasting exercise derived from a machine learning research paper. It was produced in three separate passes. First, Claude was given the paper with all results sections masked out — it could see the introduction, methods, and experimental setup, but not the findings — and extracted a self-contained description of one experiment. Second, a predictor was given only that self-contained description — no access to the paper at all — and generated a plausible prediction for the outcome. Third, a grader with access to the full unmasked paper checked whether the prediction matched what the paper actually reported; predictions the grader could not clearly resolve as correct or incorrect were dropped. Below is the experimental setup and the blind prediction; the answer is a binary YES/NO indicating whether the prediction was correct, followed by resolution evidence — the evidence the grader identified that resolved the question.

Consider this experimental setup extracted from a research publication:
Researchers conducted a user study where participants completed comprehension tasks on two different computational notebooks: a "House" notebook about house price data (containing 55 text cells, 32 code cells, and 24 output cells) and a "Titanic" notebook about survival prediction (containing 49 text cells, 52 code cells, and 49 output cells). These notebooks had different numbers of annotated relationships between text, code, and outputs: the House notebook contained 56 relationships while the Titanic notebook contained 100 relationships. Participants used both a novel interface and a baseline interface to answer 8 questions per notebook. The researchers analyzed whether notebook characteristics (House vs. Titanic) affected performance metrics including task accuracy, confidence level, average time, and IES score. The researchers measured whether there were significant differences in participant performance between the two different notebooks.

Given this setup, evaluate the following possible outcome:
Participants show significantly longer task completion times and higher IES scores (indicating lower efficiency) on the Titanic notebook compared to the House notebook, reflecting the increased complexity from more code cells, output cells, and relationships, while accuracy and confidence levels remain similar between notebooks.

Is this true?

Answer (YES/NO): NO